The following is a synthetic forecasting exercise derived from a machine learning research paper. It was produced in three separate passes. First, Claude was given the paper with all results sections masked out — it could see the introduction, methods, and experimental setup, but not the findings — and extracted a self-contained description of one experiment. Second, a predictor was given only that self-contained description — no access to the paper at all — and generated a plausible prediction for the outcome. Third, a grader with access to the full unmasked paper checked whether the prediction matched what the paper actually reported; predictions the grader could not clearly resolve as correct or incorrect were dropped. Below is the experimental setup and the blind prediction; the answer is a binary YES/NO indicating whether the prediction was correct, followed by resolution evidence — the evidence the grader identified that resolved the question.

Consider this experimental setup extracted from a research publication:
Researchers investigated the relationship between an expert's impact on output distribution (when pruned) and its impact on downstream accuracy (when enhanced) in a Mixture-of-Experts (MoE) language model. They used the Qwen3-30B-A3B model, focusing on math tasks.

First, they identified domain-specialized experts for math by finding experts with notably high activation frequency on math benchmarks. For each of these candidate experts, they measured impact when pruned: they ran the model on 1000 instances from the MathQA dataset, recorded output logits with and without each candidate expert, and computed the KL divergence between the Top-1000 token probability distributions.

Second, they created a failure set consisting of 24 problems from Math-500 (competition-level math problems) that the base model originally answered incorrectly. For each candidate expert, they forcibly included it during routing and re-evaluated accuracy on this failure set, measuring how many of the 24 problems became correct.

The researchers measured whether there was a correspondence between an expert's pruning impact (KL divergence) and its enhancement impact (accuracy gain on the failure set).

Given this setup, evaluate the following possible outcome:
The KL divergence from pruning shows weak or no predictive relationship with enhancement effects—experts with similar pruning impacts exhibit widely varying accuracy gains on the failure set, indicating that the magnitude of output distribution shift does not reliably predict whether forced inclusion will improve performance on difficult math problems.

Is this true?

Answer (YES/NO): NO